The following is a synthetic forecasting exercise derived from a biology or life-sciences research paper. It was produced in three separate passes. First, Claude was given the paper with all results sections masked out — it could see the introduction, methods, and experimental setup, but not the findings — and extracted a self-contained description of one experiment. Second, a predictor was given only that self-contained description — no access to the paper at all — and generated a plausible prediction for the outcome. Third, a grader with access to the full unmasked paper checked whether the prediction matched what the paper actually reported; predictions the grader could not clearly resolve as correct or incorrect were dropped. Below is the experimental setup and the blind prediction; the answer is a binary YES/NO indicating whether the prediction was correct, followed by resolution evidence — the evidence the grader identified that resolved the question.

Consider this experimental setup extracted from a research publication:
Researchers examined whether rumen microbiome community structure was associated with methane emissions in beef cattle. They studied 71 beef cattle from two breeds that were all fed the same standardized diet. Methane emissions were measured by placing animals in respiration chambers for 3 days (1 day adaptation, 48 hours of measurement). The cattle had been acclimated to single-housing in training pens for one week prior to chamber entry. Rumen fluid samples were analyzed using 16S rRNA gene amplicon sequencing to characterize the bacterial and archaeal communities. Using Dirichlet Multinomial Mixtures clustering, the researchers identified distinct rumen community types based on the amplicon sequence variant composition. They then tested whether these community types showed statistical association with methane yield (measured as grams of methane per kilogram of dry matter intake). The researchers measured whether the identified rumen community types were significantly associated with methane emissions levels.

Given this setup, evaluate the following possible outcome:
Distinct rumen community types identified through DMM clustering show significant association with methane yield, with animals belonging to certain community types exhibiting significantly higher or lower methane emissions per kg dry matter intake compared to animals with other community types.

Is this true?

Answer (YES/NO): NO